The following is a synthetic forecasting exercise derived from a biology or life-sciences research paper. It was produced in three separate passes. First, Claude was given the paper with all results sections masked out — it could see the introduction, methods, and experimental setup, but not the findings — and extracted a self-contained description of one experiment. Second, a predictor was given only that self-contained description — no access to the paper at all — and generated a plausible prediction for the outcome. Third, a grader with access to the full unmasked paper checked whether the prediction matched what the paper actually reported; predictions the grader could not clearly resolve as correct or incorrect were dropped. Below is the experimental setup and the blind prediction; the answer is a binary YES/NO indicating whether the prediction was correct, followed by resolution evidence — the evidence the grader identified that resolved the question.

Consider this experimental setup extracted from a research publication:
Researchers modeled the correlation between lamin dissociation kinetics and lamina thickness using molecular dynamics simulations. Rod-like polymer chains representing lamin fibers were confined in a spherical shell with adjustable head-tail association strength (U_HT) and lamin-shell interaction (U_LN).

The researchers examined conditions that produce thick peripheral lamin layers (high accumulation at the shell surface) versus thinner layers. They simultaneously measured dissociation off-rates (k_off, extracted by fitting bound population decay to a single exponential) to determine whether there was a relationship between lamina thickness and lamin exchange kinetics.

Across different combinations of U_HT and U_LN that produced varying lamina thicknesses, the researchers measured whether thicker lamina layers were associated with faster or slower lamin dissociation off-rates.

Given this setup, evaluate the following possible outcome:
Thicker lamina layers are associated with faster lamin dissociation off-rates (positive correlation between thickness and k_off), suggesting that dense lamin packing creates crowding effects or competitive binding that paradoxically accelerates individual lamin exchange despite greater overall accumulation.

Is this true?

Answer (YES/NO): NO